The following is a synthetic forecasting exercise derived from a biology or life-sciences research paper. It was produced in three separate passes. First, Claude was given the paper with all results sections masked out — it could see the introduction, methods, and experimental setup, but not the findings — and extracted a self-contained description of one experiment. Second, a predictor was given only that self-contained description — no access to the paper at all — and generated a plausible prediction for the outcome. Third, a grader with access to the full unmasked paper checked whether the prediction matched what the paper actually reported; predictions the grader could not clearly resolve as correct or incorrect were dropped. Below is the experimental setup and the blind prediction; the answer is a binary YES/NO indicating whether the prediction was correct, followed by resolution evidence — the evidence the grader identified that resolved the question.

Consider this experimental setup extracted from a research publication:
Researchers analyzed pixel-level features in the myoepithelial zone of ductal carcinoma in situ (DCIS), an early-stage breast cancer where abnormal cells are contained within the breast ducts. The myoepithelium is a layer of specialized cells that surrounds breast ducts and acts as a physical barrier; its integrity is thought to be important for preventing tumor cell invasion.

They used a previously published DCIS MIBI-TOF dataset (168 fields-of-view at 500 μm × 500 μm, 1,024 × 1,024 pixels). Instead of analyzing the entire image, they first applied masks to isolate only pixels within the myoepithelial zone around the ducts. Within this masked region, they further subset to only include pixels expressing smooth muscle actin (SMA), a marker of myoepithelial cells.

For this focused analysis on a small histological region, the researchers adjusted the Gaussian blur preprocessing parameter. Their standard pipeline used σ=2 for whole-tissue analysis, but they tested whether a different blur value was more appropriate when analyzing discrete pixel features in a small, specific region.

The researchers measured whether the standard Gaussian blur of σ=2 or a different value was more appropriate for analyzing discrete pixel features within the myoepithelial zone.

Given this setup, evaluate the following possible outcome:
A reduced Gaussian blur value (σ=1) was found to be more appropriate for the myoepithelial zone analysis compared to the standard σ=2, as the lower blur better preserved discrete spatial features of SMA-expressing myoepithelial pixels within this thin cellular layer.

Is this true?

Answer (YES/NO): NO